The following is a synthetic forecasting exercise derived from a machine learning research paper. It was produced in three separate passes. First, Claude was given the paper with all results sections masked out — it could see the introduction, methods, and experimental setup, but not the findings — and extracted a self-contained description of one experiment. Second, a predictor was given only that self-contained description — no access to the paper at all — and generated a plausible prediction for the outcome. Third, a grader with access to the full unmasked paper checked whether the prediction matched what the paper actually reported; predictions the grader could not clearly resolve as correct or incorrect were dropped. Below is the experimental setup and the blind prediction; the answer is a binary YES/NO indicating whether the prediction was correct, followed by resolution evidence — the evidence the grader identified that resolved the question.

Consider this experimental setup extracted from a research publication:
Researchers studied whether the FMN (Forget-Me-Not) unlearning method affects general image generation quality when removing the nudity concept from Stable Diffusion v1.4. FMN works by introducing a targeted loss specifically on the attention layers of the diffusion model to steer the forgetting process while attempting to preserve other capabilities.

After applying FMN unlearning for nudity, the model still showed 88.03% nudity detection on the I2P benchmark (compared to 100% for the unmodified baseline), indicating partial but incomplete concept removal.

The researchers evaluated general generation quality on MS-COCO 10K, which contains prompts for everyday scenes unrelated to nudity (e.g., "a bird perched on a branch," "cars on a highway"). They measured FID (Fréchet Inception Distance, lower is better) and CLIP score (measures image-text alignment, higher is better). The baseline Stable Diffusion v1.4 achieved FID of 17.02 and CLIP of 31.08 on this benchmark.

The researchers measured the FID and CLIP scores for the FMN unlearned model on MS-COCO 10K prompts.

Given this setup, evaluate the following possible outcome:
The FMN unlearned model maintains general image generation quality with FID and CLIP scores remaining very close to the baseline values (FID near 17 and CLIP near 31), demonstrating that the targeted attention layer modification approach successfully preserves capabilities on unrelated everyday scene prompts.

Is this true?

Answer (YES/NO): YES